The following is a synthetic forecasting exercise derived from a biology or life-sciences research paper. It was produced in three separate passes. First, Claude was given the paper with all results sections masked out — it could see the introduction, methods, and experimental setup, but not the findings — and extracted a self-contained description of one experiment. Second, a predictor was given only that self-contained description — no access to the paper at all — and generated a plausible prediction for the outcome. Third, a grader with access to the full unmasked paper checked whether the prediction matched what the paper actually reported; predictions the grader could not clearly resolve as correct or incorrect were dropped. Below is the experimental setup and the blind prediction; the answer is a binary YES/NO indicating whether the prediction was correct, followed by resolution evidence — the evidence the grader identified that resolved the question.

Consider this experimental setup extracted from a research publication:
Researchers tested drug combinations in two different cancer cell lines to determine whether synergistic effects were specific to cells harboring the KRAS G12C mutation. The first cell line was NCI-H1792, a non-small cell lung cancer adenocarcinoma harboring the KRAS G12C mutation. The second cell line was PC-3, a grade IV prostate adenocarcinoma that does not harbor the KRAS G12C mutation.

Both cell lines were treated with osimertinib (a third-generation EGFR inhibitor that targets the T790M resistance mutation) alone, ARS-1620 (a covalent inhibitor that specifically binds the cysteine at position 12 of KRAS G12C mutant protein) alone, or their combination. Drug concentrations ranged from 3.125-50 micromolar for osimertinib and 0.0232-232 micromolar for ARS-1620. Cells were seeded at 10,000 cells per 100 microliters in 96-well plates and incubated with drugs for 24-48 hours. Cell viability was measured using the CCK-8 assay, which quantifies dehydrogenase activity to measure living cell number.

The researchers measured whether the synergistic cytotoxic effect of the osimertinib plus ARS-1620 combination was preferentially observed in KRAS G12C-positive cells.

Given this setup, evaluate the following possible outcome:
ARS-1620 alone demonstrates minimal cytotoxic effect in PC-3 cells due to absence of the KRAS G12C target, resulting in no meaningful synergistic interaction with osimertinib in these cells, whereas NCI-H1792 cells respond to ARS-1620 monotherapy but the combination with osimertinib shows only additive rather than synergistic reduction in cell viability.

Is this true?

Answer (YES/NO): NO